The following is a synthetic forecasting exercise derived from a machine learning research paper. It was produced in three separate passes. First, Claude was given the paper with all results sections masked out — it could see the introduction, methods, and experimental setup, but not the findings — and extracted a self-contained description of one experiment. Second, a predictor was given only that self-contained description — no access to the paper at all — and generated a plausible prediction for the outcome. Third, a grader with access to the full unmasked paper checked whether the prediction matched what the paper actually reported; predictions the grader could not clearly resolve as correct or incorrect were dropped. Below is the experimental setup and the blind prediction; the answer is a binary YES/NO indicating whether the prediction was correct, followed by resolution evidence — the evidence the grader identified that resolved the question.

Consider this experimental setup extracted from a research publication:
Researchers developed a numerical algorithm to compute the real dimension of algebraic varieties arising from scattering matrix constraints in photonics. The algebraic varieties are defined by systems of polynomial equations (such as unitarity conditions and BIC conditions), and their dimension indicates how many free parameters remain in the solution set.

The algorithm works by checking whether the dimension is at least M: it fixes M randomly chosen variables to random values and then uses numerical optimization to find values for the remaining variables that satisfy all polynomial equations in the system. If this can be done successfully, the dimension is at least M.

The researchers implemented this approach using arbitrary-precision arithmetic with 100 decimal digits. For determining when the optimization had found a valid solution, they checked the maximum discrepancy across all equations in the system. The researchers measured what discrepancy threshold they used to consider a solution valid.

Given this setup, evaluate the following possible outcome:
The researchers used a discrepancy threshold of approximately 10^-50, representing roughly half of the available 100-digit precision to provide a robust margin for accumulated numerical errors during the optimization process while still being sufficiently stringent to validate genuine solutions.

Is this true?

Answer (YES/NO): NO